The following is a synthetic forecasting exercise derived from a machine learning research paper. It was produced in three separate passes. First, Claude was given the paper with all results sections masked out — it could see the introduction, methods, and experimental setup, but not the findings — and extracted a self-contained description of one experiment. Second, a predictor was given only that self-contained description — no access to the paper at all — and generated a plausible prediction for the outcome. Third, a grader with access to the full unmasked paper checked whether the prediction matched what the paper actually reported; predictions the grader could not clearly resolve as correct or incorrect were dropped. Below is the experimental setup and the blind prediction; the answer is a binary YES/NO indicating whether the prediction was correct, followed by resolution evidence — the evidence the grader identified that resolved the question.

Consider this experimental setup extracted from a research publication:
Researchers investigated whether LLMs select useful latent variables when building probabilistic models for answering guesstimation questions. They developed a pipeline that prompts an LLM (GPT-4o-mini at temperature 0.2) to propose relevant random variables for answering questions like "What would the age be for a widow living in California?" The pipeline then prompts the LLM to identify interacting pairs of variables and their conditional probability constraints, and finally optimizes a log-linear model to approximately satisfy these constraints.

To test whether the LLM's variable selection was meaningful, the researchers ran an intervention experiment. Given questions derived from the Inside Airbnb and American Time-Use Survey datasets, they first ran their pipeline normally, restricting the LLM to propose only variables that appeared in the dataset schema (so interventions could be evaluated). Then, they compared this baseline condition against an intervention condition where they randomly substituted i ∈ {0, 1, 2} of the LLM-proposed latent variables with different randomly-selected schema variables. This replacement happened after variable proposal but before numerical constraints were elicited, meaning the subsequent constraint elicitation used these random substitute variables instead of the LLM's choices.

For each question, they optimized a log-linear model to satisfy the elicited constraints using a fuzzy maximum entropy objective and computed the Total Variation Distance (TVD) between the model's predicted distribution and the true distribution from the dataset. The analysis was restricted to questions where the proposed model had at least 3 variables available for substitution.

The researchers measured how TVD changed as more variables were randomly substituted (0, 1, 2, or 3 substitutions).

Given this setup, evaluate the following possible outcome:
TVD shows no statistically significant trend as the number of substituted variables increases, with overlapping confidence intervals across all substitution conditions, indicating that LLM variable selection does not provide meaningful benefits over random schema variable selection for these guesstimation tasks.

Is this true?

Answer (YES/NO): YES